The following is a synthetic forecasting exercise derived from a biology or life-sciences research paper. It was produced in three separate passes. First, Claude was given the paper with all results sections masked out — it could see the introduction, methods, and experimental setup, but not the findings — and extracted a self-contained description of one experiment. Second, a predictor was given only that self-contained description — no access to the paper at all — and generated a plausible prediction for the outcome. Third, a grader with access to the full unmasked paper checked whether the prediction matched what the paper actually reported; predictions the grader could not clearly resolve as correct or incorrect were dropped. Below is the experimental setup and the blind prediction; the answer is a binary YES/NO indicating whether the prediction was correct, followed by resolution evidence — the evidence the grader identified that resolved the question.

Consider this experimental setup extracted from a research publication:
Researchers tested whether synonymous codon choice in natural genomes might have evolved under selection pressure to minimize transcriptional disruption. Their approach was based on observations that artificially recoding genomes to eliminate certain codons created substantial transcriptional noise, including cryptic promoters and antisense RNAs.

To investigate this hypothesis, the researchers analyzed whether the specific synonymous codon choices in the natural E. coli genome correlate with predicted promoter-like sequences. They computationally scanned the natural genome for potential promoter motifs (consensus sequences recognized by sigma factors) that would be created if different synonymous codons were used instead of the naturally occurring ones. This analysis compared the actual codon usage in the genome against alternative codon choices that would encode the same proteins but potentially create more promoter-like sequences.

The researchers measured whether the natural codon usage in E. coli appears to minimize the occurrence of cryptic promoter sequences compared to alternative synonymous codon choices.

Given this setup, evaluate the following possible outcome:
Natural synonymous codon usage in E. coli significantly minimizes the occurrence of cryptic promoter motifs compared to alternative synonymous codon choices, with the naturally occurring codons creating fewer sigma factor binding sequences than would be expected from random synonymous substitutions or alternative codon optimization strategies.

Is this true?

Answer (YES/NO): YES